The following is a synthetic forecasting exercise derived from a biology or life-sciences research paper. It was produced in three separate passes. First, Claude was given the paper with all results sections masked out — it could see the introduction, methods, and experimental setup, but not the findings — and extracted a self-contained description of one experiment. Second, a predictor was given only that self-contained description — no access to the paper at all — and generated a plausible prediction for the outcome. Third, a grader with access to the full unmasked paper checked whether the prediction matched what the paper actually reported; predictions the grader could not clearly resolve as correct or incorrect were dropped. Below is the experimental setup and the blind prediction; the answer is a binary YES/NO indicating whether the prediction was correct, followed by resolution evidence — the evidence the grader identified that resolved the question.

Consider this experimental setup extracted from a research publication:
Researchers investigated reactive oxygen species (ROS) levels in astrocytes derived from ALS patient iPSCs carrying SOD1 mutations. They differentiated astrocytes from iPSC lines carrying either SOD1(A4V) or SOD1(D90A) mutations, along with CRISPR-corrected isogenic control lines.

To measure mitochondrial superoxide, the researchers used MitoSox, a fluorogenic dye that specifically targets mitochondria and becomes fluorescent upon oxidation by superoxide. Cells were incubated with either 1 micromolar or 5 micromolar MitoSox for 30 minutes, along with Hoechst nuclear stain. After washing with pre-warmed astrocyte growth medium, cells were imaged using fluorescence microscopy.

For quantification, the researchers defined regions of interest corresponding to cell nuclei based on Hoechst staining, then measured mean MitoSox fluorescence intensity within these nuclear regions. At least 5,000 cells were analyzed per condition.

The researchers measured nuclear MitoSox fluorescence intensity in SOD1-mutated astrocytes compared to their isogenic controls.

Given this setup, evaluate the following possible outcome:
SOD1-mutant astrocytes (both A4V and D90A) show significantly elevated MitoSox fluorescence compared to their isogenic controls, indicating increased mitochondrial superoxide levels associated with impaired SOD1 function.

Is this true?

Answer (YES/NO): NO